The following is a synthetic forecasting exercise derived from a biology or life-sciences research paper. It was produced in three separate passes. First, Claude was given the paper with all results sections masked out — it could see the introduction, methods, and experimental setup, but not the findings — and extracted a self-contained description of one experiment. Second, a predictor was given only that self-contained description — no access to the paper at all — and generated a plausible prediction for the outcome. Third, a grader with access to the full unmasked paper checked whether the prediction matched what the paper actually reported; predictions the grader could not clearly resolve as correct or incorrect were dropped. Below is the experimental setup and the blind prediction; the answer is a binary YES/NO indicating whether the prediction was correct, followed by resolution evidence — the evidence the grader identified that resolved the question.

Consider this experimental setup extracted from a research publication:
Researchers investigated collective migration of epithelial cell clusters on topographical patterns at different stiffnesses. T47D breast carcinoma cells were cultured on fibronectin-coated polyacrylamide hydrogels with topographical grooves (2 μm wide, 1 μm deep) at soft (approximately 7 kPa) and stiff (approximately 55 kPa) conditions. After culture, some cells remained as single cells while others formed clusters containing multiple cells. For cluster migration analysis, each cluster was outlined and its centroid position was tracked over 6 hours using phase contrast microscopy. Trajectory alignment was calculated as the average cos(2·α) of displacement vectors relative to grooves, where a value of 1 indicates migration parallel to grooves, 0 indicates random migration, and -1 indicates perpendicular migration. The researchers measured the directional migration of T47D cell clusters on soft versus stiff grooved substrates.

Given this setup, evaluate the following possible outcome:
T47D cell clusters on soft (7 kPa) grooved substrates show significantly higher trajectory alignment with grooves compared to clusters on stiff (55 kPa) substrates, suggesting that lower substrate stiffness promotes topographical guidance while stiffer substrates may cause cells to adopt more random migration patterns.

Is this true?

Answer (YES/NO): NO